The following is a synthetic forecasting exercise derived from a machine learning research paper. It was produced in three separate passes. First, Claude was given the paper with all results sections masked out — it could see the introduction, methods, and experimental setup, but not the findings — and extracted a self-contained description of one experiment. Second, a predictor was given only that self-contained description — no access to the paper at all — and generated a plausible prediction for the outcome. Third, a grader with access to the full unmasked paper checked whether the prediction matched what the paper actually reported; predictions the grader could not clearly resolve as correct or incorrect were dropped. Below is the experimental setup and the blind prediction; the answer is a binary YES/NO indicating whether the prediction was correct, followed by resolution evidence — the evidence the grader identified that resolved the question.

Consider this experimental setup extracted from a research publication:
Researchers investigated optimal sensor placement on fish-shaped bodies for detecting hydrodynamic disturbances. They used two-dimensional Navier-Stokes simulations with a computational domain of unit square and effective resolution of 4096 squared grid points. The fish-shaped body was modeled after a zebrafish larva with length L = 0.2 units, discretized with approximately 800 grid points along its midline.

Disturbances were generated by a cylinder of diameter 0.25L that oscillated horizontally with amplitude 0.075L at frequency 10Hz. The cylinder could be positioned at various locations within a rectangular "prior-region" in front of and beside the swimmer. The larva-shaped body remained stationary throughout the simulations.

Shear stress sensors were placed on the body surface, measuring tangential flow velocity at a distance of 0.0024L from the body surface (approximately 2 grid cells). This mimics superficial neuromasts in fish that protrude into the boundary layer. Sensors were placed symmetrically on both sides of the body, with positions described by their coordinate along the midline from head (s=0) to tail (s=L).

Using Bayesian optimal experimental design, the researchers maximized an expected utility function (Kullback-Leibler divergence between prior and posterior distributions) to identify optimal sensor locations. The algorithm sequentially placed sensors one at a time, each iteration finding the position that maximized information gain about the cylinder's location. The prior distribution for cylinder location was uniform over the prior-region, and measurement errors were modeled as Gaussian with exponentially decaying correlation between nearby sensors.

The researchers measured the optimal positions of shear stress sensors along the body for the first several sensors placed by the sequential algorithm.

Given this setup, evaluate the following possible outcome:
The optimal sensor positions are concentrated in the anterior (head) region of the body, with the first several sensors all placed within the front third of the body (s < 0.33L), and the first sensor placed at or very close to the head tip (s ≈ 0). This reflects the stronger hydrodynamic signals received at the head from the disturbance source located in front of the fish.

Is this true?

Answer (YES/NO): NO